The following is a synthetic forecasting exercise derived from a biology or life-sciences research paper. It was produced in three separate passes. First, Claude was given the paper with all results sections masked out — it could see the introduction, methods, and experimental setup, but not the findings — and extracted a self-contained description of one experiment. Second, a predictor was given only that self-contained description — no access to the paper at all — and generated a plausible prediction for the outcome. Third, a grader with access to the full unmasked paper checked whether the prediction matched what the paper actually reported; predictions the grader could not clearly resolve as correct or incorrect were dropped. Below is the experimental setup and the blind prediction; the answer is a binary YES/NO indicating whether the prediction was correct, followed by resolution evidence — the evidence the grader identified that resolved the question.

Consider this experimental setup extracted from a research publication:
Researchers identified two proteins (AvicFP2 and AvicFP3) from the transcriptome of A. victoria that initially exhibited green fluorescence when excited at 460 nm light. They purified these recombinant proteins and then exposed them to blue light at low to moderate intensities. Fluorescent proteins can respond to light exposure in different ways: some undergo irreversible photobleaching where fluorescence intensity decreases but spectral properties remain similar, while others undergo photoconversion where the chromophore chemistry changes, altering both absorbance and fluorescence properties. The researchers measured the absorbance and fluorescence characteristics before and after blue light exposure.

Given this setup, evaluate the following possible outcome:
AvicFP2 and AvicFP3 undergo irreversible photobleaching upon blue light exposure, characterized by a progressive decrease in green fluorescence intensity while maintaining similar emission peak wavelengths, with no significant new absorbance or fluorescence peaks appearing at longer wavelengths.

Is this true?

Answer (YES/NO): NO